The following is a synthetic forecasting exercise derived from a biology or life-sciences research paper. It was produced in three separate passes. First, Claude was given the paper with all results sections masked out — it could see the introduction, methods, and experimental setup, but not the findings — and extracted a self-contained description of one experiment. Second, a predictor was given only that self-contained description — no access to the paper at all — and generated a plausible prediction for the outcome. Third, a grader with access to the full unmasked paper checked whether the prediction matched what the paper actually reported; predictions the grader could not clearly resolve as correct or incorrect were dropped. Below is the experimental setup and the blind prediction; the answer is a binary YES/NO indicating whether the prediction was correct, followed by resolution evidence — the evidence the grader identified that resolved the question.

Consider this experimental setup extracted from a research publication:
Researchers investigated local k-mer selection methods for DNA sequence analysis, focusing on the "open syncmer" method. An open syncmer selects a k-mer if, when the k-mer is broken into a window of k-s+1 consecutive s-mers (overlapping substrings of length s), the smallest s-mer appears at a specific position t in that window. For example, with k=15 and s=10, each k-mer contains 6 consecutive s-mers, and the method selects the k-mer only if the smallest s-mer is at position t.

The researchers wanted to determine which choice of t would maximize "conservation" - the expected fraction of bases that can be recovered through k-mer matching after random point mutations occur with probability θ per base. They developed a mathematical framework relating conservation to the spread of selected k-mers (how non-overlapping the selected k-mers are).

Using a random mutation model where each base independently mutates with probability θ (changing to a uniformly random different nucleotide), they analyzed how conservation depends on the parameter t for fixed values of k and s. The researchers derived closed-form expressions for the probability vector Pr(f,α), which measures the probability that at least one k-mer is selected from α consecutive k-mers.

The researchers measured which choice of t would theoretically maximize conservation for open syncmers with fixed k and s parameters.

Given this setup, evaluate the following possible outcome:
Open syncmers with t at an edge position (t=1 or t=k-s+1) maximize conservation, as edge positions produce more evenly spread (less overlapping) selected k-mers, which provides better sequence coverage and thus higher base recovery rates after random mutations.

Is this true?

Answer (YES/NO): NO